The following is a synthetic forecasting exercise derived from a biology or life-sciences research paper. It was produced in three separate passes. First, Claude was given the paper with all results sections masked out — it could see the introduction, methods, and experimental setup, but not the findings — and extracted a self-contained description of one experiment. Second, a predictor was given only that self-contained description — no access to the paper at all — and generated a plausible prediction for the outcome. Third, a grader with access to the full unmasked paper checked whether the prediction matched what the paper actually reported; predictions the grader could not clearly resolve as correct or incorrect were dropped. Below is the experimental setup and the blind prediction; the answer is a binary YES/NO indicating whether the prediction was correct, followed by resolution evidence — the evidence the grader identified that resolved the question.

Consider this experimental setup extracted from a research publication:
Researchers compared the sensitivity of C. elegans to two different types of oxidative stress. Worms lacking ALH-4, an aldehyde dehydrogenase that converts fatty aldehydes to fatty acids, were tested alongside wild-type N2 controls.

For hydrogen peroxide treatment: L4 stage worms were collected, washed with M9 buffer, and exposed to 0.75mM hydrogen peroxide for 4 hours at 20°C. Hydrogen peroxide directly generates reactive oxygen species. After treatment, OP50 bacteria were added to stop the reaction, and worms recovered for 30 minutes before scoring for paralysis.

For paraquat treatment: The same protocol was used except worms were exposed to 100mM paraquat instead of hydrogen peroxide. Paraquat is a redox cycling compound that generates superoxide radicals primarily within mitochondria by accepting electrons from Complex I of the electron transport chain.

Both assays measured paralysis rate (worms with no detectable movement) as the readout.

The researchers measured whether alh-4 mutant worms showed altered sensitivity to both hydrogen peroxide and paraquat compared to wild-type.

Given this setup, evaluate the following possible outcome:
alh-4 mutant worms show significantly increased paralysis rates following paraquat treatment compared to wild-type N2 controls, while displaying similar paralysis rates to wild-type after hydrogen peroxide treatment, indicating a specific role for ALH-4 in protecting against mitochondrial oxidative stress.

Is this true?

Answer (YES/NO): NO